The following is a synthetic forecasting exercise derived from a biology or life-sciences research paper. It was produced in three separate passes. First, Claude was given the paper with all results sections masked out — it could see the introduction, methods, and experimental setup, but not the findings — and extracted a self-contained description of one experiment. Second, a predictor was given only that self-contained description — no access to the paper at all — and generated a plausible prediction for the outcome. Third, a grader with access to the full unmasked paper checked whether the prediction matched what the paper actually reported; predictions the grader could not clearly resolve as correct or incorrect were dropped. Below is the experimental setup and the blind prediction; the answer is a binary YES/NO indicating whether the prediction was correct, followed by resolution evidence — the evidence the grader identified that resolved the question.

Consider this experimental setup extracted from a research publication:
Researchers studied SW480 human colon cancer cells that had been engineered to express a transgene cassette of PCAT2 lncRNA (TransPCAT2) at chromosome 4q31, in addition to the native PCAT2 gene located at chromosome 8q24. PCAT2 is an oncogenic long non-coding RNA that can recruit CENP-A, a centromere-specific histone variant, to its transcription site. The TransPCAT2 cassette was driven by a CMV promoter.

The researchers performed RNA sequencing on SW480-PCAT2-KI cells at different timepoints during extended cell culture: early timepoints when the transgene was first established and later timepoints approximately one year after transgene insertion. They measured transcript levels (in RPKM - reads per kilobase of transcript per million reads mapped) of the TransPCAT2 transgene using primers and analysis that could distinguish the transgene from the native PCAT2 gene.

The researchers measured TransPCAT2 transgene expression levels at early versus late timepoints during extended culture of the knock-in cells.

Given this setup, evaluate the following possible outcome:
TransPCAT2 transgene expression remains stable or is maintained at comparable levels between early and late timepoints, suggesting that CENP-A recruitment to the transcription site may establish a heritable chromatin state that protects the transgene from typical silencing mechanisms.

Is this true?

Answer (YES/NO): NO